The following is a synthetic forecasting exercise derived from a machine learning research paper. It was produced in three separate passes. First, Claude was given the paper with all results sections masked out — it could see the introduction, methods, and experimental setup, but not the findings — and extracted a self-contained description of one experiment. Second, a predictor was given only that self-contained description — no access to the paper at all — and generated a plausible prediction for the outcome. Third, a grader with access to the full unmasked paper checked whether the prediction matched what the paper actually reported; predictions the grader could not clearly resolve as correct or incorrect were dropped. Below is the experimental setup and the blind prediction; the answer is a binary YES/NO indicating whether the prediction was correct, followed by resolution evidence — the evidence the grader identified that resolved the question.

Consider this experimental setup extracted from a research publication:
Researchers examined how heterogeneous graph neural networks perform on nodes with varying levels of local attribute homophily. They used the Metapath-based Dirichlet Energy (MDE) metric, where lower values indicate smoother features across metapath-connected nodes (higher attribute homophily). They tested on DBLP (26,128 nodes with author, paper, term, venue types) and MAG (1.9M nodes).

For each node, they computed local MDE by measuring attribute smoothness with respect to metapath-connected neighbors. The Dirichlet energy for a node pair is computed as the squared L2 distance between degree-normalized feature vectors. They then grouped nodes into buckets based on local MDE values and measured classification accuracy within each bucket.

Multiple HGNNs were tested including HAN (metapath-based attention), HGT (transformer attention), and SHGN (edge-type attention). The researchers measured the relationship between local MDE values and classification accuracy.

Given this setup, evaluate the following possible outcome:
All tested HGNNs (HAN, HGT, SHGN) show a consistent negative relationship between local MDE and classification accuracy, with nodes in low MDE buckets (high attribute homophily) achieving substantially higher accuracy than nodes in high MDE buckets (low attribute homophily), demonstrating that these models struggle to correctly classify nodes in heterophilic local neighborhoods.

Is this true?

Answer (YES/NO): YES